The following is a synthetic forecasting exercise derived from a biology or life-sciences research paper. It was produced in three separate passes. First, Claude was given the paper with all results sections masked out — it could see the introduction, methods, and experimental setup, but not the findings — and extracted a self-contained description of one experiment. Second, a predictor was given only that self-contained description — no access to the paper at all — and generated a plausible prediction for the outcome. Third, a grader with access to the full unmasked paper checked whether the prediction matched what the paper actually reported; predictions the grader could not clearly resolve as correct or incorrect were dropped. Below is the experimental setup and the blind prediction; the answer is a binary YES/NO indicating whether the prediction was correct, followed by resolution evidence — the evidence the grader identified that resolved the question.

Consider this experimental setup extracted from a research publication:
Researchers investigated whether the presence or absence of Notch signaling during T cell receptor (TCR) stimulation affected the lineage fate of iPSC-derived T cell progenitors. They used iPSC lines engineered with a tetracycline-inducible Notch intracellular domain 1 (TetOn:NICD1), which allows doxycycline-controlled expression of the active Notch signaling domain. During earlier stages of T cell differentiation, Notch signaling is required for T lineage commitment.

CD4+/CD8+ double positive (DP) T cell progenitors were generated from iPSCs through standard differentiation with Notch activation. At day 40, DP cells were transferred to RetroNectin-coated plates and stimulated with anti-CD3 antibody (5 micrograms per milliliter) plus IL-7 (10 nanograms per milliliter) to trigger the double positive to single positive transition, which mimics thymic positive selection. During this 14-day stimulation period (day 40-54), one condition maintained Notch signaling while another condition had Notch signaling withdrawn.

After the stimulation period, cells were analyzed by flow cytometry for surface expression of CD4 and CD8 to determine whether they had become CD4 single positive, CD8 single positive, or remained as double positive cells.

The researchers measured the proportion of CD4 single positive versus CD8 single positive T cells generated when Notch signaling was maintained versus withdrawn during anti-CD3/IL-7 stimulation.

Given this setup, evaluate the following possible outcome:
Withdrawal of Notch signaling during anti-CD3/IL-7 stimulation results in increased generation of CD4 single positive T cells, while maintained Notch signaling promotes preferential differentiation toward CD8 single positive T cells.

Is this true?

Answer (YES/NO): YES